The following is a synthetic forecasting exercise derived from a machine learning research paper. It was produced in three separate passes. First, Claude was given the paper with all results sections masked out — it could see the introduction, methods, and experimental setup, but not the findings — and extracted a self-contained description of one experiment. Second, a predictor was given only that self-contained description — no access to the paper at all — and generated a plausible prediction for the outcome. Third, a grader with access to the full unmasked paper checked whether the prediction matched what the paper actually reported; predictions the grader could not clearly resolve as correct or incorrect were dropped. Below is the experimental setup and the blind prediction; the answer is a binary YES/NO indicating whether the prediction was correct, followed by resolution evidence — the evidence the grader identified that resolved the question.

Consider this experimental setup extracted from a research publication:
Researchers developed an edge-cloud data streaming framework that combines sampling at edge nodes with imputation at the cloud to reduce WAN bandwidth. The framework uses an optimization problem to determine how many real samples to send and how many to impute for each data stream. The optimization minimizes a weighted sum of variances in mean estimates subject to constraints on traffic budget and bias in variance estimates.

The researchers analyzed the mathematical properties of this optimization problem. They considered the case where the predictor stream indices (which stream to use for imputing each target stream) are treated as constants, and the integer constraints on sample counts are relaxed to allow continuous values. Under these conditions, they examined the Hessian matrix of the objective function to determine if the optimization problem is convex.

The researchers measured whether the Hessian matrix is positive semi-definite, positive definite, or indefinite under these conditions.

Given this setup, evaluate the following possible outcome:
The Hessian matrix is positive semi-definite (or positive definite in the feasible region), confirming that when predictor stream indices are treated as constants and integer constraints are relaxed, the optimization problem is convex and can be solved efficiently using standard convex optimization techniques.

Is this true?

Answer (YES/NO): YES